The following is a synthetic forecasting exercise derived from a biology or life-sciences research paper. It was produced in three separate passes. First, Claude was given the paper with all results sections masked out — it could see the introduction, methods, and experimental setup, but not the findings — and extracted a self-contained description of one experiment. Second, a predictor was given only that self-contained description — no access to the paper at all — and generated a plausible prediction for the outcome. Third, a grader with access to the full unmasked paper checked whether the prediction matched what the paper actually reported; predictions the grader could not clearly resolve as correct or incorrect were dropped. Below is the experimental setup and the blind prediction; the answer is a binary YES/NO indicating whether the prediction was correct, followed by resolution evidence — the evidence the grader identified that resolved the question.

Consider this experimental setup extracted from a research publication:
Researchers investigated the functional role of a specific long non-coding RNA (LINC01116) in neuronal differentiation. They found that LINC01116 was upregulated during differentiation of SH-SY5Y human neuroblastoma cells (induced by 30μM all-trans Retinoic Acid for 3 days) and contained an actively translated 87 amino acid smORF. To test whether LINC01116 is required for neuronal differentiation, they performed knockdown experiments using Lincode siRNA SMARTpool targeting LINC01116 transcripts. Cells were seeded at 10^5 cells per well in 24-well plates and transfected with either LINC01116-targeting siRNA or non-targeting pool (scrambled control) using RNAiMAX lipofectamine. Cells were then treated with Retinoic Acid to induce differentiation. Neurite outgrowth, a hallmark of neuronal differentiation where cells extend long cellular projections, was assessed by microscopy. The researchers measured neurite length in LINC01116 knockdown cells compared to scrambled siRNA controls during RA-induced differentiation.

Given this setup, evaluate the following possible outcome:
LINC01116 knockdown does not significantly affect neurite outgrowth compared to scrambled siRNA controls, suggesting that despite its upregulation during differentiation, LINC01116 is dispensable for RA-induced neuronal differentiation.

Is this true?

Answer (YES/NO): NO